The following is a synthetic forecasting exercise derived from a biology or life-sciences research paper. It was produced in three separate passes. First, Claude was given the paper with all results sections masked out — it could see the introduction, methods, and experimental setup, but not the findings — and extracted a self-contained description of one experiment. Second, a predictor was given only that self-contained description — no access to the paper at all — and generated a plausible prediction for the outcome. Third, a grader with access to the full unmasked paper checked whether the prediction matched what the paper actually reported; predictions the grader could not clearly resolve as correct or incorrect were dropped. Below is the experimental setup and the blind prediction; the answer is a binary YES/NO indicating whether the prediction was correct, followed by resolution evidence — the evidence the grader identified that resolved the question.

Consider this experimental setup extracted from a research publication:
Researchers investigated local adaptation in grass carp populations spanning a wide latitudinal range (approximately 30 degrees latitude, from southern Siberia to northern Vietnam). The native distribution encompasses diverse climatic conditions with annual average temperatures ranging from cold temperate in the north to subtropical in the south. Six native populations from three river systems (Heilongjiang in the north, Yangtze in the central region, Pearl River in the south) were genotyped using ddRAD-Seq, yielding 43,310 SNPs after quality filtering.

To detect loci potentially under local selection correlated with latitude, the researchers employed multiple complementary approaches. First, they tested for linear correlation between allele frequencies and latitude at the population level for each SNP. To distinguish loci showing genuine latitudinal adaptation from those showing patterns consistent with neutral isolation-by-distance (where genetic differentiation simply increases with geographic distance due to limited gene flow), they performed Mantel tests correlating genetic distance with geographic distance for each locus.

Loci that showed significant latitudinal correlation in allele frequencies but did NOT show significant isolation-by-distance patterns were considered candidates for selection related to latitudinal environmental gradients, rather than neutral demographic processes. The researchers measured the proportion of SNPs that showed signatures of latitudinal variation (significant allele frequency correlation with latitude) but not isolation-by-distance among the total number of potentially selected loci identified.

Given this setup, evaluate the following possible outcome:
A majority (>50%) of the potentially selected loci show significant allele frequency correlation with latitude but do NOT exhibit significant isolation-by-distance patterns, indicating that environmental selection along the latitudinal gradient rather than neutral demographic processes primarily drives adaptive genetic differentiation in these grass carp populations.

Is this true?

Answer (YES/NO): NO